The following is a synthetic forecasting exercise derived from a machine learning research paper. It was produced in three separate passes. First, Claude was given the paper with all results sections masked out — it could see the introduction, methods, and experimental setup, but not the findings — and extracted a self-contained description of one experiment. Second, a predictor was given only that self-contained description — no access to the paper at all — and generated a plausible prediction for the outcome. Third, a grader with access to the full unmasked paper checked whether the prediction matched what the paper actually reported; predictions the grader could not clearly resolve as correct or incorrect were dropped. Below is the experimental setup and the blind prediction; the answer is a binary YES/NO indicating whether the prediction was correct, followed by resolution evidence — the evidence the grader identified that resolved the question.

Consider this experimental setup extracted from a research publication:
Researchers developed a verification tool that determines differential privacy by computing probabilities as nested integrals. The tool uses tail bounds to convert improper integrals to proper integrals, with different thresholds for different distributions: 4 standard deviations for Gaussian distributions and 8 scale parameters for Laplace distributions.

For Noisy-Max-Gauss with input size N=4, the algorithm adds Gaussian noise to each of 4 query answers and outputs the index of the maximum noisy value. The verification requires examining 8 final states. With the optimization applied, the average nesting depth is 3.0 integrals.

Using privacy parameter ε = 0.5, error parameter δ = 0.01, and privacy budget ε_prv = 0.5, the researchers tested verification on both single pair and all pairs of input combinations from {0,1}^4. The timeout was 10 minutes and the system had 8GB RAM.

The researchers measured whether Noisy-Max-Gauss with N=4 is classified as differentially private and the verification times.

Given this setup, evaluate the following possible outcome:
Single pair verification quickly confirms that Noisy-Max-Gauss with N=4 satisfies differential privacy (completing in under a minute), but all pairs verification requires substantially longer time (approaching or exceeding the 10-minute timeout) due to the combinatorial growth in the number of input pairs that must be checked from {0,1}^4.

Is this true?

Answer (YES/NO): NO